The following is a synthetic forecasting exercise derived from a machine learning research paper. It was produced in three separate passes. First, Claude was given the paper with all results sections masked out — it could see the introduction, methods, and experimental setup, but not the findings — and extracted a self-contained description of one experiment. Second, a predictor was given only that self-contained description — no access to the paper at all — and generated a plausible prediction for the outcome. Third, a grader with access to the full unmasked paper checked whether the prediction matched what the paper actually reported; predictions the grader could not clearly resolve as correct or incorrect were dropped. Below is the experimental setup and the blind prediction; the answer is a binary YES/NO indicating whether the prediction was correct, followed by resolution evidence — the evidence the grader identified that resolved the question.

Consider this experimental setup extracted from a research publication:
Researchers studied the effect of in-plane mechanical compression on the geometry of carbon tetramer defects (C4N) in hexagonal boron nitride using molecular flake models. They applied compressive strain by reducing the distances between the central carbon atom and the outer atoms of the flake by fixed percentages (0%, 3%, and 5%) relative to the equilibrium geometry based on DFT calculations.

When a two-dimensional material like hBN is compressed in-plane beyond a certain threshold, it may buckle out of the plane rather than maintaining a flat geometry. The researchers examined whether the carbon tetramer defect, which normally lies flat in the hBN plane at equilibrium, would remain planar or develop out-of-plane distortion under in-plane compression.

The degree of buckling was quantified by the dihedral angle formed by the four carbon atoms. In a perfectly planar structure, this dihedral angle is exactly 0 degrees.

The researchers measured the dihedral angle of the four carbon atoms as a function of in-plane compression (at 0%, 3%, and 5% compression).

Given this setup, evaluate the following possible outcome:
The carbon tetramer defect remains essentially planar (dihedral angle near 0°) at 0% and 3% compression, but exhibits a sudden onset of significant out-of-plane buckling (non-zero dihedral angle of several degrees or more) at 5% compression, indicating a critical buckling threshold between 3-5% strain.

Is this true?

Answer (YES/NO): NO